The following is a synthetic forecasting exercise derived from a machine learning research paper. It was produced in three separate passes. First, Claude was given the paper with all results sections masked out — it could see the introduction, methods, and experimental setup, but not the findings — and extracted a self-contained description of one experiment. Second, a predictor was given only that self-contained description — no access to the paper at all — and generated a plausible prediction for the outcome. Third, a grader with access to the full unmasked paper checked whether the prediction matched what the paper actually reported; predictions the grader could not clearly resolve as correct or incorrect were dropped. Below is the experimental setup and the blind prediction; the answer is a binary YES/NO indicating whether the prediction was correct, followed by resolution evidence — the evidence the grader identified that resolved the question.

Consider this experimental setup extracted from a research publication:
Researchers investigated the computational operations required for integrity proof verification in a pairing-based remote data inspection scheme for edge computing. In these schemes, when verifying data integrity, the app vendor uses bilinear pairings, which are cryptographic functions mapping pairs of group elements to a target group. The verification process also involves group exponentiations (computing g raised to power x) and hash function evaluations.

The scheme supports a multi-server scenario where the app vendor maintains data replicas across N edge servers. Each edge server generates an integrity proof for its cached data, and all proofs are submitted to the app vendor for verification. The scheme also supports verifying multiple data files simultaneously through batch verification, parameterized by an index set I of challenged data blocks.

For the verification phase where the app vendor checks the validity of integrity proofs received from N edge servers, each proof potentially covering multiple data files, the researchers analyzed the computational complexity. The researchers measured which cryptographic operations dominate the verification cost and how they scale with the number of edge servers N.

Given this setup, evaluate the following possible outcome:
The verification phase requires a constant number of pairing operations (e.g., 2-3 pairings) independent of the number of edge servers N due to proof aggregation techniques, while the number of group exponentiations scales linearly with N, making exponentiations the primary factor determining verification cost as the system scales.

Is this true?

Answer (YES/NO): NO